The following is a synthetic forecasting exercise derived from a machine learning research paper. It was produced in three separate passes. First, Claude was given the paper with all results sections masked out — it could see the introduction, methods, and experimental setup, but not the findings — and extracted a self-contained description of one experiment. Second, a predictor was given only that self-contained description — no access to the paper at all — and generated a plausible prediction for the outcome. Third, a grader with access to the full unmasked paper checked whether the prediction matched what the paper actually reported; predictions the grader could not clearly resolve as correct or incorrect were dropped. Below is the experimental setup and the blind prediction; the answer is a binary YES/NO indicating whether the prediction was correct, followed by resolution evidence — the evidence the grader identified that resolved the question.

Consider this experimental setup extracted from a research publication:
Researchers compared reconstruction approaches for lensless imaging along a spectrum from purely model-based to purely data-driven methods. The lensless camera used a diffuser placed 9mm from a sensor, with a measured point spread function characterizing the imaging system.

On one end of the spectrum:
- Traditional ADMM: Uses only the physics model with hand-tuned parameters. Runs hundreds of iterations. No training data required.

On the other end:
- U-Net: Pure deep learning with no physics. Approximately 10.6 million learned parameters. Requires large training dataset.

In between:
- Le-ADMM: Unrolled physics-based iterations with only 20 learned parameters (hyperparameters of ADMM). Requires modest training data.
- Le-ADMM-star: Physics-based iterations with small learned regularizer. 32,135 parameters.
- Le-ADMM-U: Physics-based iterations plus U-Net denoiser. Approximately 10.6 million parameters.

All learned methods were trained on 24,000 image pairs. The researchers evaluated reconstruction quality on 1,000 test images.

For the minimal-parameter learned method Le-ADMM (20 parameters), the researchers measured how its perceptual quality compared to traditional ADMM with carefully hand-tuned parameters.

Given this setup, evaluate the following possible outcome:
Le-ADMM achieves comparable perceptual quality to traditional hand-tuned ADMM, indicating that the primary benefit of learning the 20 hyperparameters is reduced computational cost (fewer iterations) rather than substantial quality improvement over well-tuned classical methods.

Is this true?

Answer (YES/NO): NO